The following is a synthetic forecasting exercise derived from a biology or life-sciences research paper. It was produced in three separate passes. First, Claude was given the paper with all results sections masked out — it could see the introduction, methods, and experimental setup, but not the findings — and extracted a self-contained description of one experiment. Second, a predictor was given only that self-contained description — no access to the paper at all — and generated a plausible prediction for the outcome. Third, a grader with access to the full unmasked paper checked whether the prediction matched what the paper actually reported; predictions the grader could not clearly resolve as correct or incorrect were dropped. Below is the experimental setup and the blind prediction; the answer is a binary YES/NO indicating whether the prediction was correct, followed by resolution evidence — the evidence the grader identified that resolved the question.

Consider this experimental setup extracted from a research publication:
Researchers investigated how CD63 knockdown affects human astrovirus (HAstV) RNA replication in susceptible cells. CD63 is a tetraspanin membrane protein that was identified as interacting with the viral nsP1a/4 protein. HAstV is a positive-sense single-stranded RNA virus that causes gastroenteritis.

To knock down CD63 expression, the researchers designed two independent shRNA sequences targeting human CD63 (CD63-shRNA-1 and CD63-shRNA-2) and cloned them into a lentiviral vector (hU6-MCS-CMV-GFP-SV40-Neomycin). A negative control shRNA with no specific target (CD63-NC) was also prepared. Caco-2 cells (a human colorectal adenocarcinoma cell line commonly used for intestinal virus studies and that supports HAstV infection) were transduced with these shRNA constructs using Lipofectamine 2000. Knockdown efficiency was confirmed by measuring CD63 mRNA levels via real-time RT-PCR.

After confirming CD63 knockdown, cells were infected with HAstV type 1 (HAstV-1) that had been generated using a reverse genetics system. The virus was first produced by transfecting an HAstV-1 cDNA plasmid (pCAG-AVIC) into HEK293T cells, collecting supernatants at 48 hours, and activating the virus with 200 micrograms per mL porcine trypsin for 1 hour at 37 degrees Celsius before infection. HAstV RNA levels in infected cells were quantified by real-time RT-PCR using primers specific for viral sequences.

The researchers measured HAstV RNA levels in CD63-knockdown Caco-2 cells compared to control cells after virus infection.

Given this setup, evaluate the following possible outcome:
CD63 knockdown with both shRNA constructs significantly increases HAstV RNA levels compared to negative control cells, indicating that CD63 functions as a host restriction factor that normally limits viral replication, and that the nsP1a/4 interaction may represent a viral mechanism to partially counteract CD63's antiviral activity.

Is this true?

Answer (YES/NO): NO